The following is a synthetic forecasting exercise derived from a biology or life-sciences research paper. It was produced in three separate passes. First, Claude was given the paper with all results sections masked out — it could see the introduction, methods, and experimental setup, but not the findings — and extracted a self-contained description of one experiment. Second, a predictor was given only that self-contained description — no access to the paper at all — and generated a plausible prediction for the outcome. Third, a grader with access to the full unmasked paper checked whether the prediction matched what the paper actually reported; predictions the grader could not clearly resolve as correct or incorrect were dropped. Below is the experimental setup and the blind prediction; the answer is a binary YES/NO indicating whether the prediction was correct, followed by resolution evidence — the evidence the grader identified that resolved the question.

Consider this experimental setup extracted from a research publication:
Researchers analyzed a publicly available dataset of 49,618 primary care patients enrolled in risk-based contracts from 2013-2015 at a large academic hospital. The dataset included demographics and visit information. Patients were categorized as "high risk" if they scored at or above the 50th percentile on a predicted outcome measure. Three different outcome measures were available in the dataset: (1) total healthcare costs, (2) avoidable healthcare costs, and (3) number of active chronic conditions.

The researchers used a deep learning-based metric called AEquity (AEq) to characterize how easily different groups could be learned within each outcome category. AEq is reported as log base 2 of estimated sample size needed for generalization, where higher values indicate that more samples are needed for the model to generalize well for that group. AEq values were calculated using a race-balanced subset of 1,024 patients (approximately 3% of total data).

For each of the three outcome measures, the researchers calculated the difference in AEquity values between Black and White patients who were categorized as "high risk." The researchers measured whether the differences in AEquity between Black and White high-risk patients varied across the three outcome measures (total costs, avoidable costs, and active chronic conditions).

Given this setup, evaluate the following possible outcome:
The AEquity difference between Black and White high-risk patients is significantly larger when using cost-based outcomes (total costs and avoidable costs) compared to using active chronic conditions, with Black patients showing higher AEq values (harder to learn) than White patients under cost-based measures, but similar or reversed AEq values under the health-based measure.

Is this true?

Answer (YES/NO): YES